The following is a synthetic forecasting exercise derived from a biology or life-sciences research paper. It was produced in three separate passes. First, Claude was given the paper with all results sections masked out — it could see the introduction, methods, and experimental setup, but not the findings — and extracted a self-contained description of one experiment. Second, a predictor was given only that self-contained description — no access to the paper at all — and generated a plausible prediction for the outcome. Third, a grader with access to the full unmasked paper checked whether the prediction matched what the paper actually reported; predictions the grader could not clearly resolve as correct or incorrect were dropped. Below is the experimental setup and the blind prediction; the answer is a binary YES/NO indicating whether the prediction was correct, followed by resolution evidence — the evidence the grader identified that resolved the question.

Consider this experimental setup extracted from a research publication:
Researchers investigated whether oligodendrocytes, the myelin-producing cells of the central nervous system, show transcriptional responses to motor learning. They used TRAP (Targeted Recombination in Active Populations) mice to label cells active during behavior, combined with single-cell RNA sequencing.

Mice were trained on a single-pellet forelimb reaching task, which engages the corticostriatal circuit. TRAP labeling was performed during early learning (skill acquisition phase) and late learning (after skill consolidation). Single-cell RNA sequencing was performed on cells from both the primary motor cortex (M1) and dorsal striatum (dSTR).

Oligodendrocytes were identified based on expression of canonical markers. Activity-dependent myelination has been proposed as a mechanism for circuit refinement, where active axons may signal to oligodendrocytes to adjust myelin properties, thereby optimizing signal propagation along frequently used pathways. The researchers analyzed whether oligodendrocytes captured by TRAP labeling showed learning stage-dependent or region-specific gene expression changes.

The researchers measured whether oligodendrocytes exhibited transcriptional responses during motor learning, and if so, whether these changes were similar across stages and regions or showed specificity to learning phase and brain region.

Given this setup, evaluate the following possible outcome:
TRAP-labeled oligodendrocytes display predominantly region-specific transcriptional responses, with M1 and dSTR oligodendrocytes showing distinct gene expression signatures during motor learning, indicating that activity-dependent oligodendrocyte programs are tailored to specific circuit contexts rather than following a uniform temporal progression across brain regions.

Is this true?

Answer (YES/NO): NO